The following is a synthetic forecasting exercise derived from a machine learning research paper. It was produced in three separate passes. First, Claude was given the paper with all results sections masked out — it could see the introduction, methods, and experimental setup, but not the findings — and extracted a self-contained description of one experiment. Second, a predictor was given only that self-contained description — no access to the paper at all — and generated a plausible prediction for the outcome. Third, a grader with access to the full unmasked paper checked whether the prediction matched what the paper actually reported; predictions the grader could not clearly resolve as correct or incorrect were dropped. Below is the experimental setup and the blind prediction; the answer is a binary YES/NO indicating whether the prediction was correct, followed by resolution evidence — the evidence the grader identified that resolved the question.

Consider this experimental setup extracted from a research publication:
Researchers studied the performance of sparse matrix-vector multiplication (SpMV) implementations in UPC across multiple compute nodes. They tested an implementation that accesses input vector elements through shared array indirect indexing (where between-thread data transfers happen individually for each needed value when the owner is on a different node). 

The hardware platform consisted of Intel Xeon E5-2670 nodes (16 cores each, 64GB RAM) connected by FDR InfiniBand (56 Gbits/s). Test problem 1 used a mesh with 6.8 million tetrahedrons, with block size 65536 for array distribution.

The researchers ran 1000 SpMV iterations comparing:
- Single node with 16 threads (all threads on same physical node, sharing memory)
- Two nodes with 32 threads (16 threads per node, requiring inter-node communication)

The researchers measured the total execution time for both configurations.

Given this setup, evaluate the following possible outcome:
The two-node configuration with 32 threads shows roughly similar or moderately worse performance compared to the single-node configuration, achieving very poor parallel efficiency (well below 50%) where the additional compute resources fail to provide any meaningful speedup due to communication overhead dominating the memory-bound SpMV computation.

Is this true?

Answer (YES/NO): NO